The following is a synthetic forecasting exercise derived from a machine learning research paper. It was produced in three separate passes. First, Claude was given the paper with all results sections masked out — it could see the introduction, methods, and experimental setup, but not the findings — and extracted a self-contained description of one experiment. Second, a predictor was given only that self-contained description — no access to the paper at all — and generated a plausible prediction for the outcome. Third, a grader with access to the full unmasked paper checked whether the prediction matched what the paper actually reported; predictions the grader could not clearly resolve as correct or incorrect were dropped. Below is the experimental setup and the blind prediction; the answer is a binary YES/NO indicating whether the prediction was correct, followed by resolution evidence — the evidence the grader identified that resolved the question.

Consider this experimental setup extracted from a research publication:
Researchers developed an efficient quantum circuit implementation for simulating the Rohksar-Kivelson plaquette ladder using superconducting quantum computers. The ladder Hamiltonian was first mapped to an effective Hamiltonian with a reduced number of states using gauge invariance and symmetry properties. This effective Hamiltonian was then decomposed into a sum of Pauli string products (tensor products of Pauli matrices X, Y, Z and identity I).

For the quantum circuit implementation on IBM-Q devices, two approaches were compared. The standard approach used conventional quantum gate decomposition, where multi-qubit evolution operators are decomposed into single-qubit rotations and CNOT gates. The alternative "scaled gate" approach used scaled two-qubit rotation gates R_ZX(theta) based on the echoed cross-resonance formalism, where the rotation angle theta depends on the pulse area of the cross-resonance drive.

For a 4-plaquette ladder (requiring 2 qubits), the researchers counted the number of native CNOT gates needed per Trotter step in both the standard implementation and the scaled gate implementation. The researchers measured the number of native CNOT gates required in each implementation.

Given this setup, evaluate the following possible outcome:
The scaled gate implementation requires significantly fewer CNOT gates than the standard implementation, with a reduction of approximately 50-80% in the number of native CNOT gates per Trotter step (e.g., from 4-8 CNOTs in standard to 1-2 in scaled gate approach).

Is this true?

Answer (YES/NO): NO